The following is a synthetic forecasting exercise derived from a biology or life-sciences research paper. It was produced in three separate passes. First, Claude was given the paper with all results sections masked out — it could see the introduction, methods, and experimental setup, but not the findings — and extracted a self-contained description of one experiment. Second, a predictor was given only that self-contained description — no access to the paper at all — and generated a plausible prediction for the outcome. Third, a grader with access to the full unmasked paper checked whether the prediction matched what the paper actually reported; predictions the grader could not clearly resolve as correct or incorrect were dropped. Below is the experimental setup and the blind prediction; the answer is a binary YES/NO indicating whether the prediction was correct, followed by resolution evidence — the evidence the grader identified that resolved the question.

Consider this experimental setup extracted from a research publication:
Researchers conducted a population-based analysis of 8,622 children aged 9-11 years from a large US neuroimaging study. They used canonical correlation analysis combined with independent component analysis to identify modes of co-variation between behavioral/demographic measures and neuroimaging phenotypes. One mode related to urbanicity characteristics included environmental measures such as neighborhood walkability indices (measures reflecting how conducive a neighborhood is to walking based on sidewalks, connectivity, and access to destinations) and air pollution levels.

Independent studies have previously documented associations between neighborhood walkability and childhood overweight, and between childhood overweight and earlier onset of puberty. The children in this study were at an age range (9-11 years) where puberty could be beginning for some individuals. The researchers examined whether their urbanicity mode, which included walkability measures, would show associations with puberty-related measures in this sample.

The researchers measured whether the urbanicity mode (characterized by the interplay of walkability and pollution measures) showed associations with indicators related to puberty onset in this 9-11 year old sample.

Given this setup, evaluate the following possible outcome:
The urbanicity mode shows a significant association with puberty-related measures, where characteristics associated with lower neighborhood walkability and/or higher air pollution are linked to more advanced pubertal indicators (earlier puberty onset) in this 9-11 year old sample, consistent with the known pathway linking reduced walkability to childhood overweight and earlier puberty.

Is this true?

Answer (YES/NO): YES